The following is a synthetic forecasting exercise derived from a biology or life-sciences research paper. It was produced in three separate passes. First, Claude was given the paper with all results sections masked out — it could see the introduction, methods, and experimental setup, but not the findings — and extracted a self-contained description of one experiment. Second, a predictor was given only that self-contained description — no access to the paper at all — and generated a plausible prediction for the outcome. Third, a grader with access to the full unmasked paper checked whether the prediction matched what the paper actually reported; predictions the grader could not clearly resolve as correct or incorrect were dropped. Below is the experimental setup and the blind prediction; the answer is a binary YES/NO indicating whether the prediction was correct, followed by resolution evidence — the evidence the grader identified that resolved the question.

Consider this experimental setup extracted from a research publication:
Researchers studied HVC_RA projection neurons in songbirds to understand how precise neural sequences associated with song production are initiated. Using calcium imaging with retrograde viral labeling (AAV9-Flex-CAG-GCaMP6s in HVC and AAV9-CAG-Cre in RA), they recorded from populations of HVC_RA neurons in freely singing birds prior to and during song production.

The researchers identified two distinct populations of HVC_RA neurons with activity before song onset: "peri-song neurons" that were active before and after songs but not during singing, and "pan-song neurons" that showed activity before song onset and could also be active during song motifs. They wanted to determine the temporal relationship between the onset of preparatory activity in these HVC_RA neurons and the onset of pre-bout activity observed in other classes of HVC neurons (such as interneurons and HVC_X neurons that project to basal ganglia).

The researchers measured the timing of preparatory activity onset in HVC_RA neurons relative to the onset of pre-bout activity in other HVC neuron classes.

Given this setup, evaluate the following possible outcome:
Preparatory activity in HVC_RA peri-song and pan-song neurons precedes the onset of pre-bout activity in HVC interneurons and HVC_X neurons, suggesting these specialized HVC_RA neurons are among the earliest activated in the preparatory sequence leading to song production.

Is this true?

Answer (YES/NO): YES